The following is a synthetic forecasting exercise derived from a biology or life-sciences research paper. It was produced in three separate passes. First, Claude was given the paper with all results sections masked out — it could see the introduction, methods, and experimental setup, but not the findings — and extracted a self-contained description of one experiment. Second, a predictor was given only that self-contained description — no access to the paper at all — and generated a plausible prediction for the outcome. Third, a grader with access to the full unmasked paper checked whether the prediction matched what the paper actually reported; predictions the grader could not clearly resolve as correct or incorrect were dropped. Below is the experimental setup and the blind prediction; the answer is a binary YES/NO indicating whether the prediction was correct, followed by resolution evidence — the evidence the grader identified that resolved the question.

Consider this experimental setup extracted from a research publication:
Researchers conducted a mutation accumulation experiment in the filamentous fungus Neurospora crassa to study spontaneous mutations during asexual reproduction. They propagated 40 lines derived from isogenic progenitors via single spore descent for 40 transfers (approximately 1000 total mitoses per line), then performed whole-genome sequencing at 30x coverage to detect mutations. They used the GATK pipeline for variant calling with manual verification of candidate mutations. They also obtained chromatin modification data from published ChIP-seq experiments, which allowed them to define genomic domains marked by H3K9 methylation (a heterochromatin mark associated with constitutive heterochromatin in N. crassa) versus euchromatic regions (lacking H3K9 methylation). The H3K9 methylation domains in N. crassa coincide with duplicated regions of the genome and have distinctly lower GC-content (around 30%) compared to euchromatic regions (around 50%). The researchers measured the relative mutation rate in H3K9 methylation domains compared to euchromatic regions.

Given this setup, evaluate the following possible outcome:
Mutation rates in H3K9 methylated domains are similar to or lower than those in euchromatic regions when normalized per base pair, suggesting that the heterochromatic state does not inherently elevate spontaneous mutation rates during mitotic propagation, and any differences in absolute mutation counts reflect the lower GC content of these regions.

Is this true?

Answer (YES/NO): NO